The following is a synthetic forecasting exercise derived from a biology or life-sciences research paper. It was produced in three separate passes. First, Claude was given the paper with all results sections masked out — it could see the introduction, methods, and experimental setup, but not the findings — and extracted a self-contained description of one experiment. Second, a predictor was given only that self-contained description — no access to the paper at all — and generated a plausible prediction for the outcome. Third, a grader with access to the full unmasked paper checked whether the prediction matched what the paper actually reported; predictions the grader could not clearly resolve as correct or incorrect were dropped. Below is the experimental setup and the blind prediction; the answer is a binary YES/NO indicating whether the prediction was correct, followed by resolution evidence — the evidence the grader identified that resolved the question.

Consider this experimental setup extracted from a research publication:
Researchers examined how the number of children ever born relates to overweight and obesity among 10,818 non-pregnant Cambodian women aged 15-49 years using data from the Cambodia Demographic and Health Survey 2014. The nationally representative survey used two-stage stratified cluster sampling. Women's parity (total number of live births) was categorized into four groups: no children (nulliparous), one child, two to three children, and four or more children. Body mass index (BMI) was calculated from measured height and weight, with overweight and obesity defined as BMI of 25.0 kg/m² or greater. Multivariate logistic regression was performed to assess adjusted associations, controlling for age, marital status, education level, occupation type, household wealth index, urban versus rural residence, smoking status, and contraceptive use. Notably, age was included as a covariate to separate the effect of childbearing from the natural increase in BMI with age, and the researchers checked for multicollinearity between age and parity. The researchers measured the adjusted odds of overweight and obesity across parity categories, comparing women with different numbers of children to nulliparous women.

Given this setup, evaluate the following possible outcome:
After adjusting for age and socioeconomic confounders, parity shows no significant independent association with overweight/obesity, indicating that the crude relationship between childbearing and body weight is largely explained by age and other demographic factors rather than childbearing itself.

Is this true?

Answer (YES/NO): NO